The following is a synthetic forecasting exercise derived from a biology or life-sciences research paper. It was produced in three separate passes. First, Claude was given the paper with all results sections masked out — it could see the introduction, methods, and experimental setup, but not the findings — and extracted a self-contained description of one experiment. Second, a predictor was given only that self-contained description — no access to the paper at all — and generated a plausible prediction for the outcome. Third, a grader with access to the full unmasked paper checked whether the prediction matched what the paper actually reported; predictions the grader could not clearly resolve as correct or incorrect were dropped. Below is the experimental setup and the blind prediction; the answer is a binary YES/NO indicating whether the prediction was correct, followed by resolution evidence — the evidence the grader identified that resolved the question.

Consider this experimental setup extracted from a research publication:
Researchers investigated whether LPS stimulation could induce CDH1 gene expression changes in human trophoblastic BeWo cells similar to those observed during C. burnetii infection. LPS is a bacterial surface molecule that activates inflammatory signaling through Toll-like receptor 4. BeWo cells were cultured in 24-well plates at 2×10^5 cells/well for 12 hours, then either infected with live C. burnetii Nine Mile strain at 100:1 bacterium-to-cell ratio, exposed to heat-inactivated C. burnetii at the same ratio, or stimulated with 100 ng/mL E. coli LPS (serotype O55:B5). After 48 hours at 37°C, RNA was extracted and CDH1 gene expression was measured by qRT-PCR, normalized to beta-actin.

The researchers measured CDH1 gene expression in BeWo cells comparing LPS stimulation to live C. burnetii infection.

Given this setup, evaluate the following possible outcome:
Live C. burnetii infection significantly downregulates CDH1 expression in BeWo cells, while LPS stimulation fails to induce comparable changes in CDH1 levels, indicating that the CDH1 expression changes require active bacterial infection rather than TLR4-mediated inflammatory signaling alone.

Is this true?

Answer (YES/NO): NO